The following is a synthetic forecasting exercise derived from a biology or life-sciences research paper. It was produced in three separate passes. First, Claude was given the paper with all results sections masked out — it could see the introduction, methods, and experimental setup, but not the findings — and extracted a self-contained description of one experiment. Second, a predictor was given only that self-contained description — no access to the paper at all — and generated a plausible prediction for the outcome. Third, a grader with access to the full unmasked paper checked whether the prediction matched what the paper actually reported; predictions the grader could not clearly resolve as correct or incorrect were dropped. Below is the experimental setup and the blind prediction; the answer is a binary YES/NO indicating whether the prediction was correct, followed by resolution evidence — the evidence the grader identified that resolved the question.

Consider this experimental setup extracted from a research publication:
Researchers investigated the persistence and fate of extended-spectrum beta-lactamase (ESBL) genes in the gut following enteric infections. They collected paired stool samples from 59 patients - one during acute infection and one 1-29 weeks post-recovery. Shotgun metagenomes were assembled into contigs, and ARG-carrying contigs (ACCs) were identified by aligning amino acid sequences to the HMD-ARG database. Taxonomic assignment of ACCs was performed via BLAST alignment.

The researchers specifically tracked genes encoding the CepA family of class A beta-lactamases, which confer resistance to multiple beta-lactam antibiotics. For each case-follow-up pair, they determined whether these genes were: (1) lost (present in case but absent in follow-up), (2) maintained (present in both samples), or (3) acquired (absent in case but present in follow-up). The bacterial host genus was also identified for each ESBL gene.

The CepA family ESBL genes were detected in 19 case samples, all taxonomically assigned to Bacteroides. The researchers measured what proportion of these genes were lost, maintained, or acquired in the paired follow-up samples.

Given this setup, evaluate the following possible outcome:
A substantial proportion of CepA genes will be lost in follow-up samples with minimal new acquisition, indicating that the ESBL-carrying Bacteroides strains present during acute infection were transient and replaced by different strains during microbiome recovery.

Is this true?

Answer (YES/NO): NO